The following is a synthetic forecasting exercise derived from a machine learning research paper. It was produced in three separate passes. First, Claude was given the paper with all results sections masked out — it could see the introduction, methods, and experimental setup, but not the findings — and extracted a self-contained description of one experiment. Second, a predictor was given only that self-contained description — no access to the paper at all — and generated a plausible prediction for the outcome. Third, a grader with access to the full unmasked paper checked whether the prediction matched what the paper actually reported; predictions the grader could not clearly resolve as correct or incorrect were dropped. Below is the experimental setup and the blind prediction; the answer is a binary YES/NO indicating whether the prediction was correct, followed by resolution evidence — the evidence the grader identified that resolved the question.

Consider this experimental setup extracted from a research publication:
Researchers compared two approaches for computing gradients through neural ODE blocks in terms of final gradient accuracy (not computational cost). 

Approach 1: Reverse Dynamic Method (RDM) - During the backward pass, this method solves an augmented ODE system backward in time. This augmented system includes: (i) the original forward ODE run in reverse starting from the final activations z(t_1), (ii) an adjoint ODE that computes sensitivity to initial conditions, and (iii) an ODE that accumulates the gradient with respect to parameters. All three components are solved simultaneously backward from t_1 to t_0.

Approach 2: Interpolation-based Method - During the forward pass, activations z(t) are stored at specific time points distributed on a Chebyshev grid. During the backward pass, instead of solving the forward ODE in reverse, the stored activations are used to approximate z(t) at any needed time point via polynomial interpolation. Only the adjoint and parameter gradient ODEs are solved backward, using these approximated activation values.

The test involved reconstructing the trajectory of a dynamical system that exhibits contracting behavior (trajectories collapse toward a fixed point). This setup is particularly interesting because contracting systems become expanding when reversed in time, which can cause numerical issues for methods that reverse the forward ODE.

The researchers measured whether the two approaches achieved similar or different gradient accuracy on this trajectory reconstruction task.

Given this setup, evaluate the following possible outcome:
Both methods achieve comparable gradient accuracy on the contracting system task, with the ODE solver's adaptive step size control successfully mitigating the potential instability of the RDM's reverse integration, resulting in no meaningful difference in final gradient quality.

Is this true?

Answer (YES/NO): YES